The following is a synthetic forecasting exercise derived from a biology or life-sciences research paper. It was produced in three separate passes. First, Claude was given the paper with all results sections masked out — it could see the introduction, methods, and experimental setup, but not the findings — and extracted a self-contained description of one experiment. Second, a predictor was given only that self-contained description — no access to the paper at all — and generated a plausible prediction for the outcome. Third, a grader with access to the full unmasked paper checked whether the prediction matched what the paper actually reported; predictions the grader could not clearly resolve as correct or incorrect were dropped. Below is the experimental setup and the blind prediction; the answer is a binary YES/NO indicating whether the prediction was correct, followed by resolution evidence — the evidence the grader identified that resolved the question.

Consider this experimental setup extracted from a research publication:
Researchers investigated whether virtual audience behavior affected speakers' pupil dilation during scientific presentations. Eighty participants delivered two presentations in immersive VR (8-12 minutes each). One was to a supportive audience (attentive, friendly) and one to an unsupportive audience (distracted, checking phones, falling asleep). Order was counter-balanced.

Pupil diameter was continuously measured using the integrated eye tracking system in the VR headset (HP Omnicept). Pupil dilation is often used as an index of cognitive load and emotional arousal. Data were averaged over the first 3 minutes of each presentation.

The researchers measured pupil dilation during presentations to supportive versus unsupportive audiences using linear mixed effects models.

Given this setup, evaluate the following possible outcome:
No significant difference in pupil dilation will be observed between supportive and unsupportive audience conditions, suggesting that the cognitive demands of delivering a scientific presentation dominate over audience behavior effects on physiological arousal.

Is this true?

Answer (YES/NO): YES